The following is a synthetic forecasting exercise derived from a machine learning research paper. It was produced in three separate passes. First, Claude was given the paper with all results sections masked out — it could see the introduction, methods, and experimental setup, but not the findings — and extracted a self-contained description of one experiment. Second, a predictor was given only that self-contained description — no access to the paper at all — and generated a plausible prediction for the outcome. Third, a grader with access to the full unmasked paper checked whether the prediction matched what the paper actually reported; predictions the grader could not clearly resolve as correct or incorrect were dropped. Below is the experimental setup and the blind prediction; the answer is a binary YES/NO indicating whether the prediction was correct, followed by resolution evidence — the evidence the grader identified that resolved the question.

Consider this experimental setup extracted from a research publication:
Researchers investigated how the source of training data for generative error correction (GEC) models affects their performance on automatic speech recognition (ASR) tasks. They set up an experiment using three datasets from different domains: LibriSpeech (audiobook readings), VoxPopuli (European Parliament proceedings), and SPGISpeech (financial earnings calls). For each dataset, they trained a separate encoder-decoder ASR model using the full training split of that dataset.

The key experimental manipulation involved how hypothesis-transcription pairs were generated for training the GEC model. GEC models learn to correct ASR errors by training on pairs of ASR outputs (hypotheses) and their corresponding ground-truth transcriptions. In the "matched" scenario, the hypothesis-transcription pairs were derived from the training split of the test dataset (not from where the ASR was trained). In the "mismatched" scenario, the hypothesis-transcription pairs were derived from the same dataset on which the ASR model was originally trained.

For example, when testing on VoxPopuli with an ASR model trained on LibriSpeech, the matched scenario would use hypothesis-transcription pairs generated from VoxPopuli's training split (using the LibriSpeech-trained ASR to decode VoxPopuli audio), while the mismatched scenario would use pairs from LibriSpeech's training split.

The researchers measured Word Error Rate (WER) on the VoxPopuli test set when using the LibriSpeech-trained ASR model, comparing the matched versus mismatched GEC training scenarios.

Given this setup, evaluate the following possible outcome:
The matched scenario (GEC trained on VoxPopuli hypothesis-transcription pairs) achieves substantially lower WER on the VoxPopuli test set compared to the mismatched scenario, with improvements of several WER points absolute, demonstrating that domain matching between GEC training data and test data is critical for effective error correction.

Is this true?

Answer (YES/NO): YES